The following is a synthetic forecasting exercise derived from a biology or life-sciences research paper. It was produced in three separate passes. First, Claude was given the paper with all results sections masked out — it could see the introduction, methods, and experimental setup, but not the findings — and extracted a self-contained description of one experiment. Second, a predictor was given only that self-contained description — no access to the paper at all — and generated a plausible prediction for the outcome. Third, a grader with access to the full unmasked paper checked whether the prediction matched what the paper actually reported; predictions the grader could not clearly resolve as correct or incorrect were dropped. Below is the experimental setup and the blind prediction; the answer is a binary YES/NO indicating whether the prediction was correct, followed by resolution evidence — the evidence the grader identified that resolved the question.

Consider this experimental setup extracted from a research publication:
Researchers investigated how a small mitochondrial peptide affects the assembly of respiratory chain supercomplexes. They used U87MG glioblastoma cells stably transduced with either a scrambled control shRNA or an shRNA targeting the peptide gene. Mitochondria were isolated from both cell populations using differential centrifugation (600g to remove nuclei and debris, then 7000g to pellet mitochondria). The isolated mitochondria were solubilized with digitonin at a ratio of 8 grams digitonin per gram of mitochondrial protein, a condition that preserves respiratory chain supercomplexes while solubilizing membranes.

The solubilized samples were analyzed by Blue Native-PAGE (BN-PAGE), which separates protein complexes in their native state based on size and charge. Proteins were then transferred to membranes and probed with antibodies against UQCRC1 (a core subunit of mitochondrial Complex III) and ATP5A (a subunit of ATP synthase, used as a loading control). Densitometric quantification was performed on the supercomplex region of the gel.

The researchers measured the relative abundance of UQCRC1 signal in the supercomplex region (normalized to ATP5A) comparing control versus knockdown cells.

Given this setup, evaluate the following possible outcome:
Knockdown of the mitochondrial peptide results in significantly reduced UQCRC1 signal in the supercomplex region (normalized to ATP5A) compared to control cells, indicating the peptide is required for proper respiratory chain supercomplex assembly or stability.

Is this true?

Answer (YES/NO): YES